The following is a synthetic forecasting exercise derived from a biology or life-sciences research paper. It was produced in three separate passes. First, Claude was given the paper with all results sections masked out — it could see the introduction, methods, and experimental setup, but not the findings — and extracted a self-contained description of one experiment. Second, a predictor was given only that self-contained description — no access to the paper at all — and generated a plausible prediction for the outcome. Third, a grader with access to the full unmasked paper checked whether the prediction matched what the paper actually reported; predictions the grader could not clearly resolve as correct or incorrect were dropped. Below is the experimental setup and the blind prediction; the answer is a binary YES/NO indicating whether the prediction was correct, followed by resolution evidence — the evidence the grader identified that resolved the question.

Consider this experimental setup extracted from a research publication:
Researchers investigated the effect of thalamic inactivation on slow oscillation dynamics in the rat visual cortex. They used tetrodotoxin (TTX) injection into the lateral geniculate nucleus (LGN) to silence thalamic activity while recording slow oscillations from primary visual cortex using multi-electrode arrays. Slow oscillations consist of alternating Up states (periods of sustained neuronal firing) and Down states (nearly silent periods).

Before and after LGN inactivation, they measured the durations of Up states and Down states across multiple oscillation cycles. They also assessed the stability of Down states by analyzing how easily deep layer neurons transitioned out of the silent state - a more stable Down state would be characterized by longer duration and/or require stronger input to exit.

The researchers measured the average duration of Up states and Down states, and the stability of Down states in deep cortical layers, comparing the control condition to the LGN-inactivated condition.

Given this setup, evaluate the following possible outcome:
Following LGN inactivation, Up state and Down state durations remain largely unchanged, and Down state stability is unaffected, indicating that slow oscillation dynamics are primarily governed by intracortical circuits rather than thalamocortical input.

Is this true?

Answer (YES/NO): NO